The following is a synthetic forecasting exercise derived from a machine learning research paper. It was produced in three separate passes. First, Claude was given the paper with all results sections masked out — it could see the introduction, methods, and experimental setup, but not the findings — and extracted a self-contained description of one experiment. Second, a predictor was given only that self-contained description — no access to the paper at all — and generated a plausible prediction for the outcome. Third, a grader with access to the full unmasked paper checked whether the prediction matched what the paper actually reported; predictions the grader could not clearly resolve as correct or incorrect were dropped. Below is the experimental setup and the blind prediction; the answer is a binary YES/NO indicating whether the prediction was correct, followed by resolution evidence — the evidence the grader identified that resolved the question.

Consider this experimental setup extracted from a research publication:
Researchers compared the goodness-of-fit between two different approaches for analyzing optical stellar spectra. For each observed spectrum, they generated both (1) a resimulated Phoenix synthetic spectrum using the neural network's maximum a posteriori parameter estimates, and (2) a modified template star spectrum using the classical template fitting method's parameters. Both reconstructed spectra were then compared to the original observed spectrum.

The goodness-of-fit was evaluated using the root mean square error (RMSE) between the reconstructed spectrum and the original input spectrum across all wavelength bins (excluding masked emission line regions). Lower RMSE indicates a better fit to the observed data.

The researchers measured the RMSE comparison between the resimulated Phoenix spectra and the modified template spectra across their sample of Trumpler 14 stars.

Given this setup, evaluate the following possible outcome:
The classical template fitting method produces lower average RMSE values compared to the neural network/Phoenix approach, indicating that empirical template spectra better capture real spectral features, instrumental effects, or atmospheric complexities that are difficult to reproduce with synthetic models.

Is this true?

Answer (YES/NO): NO